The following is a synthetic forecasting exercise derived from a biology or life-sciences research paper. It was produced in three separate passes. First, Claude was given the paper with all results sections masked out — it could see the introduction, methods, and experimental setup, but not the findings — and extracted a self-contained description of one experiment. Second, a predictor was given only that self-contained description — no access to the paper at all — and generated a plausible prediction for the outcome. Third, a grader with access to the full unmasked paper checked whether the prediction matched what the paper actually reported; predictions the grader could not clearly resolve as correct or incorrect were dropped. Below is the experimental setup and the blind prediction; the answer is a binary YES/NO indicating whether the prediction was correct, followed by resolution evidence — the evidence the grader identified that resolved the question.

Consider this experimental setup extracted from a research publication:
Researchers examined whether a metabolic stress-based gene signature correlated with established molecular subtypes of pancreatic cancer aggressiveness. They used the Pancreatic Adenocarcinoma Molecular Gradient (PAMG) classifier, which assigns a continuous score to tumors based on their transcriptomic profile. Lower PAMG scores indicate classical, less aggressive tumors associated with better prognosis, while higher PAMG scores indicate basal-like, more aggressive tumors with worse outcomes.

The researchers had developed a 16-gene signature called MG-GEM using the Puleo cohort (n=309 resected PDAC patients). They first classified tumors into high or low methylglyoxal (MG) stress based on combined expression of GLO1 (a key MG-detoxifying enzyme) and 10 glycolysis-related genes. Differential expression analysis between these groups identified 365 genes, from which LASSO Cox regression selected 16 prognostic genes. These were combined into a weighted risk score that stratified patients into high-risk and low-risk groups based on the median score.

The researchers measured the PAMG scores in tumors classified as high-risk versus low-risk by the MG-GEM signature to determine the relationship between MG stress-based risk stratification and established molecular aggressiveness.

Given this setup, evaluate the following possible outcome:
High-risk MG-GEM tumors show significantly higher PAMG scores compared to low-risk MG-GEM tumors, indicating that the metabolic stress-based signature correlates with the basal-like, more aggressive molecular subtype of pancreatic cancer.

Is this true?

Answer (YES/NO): NO